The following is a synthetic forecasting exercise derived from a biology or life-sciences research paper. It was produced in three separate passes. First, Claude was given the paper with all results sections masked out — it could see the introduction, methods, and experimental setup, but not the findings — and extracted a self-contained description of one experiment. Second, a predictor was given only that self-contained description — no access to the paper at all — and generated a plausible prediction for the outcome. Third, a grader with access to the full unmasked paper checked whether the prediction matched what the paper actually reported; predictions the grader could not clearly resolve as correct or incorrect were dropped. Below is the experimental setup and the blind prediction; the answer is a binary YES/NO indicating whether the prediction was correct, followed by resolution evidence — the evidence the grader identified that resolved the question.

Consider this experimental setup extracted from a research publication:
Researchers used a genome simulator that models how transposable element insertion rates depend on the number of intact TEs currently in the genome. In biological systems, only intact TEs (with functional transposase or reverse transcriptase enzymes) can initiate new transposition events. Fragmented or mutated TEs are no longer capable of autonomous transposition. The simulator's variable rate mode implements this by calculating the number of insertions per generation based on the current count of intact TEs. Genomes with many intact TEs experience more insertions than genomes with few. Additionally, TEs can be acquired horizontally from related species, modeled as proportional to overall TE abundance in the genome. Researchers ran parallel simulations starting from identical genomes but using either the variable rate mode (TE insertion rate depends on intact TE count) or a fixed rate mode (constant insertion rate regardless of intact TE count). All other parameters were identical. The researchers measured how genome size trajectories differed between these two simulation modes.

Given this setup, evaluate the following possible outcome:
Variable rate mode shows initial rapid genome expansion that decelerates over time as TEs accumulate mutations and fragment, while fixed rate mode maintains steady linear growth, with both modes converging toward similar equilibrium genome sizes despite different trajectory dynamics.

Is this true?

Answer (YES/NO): NO